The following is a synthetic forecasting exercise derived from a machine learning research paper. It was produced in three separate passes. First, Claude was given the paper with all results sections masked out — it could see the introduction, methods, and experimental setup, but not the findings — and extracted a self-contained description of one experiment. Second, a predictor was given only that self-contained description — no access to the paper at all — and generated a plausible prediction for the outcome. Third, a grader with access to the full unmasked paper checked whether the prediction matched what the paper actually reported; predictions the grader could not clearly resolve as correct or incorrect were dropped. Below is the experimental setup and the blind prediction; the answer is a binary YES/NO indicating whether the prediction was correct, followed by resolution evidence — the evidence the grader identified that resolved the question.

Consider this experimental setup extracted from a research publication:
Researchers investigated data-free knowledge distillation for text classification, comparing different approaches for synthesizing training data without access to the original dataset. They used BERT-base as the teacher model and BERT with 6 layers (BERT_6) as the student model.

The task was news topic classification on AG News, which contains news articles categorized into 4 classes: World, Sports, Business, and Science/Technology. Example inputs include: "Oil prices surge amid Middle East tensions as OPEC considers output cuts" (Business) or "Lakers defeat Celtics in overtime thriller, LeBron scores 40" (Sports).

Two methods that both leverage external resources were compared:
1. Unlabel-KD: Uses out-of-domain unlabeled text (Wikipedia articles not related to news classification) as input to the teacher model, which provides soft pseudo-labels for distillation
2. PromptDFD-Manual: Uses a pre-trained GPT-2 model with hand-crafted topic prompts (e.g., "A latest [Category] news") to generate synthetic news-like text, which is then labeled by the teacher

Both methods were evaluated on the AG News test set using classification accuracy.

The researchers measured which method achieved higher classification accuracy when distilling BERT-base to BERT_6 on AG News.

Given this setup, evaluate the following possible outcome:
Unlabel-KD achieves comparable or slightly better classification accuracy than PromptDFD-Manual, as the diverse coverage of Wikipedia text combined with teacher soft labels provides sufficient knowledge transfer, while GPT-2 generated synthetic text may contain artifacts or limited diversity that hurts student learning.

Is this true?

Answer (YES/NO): NO